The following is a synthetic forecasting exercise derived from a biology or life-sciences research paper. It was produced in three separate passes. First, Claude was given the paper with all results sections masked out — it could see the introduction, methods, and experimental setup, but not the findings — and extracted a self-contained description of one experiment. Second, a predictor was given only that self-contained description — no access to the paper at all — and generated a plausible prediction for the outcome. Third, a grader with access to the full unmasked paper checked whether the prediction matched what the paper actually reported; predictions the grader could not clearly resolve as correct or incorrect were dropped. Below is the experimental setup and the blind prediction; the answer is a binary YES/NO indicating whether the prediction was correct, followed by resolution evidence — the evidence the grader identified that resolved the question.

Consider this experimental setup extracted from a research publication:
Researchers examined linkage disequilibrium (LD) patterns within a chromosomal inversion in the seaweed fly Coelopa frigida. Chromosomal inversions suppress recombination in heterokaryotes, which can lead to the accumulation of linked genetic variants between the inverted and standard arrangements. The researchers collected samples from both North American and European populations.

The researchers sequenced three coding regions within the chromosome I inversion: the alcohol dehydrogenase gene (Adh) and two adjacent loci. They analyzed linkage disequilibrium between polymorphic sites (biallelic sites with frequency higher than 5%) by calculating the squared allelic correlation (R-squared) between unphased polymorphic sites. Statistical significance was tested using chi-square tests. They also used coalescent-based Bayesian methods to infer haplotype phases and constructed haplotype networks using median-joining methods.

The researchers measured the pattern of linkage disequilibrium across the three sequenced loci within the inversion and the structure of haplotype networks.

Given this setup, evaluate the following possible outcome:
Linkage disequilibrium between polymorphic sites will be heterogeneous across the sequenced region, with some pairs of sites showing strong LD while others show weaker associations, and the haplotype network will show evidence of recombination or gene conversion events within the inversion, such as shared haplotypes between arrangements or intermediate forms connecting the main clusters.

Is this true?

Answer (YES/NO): NO